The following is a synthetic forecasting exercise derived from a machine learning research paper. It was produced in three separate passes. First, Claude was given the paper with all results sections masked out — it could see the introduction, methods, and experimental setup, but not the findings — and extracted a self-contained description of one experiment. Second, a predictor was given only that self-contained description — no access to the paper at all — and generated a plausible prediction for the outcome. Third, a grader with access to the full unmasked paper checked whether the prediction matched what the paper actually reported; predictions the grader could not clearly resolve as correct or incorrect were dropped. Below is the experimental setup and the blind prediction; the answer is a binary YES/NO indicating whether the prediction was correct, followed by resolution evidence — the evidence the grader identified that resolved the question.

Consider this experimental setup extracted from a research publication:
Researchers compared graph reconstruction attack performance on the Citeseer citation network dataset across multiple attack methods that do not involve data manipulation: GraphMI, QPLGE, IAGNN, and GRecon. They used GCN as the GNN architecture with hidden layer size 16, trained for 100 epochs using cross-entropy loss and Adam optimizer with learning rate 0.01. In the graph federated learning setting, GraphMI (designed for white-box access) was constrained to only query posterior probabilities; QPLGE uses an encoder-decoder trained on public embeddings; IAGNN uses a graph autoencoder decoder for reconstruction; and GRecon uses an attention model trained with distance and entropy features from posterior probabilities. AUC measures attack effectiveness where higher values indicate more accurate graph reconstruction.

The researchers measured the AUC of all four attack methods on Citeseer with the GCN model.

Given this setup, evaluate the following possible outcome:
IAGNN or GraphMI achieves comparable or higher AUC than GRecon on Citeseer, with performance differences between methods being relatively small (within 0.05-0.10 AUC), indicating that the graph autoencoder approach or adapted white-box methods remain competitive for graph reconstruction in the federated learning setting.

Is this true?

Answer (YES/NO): NO